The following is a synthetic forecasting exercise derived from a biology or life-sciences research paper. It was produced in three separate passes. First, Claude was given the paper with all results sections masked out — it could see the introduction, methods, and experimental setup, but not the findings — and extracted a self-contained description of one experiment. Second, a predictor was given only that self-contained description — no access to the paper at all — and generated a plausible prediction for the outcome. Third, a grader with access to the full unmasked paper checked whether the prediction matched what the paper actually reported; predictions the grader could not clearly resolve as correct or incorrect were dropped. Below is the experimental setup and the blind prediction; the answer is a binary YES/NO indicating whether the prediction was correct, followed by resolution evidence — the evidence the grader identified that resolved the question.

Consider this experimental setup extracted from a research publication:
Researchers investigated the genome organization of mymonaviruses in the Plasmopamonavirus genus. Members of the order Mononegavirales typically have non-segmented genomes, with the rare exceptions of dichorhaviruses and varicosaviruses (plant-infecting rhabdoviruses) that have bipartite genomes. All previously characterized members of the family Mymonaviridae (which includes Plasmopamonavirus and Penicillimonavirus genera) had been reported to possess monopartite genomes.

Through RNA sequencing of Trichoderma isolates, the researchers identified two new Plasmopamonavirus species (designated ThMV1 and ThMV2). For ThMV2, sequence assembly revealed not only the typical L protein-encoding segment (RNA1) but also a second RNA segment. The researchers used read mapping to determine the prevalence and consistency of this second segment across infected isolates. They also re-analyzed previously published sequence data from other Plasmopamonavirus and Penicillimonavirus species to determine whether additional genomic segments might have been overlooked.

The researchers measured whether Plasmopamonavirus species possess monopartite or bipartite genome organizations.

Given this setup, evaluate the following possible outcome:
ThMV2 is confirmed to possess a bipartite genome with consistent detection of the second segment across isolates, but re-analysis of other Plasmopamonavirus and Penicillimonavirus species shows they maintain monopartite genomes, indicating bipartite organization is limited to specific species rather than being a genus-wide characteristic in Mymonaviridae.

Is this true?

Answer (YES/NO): NO